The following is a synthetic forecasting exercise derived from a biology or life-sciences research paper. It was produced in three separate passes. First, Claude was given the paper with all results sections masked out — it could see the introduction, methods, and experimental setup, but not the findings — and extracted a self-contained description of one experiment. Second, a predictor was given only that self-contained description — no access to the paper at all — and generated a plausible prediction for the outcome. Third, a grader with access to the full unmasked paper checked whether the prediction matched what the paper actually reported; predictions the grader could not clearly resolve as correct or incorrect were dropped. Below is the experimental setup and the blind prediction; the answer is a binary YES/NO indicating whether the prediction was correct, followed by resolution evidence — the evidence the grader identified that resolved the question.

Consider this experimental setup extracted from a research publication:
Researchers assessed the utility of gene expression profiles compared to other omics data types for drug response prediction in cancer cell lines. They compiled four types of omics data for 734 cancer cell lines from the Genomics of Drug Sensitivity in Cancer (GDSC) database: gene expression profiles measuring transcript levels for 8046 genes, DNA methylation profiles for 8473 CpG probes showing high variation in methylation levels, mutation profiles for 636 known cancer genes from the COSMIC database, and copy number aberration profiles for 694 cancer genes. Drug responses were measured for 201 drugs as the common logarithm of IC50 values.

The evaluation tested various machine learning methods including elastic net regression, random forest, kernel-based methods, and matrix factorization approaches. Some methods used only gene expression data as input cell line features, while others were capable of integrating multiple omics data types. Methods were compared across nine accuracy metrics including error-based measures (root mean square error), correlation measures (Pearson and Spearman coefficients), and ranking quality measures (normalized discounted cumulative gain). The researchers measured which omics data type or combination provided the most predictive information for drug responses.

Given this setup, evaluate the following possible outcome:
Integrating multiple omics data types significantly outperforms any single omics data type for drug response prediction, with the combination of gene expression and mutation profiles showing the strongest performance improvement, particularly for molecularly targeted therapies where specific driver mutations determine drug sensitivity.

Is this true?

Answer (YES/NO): NO